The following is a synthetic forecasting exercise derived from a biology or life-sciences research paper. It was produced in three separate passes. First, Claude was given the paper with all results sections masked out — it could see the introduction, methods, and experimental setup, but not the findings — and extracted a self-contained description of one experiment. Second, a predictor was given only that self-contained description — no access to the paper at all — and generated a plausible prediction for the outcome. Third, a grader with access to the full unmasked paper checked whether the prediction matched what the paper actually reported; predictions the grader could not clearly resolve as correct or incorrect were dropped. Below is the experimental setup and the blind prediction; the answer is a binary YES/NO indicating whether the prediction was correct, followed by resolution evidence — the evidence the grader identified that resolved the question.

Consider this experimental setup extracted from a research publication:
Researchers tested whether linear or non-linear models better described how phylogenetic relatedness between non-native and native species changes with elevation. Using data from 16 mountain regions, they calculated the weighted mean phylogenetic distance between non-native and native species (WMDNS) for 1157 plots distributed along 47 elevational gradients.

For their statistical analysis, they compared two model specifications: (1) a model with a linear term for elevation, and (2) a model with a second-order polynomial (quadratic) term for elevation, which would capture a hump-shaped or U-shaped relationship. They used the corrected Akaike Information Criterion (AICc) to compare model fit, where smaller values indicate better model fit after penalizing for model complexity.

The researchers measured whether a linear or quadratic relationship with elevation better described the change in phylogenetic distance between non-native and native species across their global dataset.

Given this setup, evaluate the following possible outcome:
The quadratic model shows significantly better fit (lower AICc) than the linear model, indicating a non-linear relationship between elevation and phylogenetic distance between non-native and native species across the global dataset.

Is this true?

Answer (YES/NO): YES